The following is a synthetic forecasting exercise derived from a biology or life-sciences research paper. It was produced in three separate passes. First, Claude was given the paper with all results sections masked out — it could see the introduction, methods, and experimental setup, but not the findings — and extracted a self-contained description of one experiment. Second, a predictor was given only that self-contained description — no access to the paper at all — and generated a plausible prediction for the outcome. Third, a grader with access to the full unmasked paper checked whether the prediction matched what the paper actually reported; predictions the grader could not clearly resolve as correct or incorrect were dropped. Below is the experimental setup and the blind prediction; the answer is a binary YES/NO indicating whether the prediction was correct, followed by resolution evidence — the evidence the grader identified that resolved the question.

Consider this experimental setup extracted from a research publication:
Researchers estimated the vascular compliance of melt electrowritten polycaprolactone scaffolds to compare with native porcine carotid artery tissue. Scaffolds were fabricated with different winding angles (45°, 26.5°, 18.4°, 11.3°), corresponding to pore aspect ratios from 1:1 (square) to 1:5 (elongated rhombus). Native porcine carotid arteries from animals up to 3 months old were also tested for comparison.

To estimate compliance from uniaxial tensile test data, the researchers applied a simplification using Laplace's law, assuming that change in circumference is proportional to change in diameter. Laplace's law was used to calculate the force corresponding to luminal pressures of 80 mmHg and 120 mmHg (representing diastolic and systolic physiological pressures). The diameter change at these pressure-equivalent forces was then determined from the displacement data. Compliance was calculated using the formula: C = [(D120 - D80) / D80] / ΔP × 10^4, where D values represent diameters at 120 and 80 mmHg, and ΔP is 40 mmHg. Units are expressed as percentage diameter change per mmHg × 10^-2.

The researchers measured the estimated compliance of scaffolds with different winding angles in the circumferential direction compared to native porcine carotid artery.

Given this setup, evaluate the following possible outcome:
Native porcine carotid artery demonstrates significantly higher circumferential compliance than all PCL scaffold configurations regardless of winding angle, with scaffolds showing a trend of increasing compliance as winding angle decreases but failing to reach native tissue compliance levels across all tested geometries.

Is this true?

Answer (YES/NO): NO